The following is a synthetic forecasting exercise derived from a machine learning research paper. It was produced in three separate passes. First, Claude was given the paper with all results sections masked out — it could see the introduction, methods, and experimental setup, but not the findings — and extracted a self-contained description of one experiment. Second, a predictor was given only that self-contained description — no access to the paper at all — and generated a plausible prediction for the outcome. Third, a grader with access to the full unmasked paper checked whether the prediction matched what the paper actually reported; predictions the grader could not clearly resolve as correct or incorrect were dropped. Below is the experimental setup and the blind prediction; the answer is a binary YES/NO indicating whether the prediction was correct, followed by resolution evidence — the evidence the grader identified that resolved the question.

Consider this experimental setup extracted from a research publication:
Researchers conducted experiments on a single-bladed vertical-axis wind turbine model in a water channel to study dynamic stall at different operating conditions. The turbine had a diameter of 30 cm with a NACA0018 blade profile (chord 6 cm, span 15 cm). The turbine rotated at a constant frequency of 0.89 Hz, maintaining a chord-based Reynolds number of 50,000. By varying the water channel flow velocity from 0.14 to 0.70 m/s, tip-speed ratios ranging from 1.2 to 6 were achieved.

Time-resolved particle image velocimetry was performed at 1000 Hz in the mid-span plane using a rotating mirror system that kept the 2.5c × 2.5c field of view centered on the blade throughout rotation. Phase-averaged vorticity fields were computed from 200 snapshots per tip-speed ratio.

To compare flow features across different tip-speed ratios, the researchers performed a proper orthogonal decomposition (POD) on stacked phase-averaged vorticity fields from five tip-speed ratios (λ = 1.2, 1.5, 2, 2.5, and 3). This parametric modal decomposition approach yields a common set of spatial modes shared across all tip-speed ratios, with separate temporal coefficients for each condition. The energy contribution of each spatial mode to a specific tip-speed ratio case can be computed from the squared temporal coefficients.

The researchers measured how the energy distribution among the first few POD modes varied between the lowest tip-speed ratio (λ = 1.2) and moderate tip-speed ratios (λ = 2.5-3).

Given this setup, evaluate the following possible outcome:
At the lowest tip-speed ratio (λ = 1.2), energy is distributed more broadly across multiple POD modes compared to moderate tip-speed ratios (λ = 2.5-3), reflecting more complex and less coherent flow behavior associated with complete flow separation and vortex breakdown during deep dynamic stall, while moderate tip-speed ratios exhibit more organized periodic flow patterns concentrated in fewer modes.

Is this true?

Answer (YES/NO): NO